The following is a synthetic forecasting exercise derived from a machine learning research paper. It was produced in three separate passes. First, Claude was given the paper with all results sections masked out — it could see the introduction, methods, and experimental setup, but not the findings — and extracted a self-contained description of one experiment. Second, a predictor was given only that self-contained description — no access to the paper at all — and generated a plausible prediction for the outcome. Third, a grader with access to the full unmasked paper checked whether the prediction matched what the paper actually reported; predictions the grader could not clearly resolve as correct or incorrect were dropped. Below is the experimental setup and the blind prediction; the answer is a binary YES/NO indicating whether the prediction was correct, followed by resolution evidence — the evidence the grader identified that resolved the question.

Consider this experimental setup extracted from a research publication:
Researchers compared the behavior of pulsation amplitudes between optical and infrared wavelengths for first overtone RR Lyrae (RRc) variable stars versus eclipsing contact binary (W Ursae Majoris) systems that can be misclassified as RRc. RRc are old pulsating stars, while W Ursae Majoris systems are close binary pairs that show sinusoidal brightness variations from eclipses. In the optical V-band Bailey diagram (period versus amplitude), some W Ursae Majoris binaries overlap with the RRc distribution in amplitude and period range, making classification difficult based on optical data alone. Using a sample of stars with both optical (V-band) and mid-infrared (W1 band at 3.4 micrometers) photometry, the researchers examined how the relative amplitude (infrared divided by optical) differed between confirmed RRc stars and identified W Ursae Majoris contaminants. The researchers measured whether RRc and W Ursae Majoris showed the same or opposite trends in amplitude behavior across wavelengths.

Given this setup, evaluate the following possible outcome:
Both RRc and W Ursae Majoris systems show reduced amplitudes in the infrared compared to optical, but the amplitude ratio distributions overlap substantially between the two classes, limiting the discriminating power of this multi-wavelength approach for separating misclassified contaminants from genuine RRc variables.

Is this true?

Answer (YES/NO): NO